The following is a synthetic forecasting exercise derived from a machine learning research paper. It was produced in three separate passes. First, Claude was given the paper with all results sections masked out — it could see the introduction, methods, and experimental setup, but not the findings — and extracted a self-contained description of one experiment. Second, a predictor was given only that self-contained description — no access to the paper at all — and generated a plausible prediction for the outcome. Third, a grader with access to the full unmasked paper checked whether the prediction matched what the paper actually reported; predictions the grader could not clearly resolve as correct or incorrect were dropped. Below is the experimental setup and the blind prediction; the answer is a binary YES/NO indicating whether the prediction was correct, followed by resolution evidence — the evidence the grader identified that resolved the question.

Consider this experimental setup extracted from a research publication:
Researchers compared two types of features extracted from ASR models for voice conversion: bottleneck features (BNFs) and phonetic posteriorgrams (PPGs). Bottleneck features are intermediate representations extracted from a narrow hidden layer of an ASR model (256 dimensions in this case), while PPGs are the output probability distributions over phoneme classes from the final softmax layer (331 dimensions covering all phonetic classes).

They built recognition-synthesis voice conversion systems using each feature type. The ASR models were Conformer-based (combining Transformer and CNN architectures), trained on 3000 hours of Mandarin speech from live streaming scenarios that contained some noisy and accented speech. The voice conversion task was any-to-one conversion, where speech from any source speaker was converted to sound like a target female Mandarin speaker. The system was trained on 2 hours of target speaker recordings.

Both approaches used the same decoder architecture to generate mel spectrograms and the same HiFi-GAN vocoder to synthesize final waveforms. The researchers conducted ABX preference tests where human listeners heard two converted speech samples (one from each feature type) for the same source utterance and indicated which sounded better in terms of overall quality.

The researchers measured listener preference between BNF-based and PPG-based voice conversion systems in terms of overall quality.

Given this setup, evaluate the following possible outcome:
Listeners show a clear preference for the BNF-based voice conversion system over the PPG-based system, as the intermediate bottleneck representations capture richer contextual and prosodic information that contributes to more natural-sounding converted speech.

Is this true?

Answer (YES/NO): YES